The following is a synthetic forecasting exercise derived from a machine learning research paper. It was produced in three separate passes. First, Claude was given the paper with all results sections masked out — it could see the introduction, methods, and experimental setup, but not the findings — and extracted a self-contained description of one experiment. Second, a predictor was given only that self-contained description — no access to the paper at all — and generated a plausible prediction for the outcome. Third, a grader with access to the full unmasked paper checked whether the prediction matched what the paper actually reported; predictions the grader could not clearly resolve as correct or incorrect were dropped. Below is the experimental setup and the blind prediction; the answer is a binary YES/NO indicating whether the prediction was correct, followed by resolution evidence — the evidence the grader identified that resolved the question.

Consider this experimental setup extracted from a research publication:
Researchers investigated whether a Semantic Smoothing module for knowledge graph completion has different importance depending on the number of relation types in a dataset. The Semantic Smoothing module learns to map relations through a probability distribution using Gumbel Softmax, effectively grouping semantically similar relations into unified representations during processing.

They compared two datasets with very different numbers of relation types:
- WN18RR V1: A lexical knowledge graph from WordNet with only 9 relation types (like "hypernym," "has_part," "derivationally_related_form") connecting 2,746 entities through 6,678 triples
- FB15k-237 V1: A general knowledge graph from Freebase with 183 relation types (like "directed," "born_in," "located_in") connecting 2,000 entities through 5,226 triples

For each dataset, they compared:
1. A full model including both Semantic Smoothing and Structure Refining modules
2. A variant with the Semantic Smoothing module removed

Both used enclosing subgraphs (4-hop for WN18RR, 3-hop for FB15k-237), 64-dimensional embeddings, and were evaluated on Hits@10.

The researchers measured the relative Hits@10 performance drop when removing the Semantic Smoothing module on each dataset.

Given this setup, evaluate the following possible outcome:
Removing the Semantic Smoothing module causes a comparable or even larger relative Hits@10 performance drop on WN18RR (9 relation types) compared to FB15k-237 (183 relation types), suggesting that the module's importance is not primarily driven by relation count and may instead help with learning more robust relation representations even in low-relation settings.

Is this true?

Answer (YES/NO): YES